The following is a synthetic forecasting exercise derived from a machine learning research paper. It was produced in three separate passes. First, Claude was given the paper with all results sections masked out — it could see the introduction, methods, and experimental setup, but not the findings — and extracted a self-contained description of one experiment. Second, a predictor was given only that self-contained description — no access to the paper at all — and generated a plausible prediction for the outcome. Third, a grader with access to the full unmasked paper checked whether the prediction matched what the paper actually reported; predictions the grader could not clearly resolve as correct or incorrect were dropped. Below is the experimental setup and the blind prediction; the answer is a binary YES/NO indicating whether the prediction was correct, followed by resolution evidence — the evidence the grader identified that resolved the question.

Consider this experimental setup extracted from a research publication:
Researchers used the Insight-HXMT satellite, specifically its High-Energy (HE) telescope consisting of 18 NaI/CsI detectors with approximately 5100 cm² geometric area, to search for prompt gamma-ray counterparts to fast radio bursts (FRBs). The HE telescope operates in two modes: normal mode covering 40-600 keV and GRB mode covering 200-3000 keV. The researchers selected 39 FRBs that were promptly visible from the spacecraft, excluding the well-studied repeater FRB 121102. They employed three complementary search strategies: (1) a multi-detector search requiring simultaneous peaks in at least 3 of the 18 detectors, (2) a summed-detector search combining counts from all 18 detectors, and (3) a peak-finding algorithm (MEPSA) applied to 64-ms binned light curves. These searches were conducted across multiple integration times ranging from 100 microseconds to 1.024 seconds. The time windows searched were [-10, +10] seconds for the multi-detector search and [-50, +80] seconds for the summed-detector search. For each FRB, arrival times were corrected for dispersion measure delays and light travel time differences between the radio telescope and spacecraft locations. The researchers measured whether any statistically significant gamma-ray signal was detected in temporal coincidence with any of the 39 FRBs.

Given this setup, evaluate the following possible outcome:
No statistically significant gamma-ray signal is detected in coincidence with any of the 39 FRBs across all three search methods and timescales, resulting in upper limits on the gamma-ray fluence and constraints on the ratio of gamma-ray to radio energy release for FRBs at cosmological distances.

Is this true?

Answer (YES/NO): YES